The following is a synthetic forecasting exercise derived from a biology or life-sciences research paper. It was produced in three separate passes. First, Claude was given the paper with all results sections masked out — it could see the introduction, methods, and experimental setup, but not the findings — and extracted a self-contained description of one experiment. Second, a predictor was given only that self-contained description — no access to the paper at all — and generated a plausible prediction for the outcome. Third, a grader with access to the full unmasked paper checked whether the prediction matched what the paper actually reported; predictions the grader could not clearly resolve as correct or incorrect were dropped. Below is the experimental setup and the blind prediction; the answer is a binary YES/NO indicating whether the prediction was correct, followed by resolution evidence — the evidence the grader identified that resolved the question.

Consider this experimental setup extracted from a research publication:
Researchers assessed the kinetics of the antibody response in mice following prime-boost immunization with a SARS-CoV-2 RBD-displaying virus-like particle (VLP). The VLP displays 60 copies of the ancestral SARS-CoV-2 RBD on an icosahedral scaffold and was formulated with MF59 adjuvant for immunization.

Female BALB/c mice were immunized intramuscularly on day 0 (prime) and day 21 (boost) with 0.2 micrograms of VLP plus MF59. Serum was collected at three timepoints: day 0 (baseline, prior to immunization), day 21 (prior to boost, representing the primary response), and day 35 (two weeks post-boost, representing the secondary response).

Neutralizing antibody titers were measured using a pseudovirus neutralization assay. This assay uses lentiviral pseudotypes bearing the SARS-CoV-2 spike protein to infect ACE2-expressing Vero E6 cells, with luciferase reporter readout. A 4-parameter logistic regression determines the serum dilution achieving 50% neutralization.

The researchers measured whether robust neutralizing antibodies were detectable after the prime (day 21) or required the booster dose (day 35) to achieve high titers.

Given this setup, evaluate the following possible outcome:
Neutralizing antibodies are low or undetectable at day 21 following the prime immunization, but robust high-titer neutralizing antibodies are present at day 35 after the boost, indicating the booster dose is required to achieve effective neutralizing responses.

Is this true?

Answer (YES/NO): NO